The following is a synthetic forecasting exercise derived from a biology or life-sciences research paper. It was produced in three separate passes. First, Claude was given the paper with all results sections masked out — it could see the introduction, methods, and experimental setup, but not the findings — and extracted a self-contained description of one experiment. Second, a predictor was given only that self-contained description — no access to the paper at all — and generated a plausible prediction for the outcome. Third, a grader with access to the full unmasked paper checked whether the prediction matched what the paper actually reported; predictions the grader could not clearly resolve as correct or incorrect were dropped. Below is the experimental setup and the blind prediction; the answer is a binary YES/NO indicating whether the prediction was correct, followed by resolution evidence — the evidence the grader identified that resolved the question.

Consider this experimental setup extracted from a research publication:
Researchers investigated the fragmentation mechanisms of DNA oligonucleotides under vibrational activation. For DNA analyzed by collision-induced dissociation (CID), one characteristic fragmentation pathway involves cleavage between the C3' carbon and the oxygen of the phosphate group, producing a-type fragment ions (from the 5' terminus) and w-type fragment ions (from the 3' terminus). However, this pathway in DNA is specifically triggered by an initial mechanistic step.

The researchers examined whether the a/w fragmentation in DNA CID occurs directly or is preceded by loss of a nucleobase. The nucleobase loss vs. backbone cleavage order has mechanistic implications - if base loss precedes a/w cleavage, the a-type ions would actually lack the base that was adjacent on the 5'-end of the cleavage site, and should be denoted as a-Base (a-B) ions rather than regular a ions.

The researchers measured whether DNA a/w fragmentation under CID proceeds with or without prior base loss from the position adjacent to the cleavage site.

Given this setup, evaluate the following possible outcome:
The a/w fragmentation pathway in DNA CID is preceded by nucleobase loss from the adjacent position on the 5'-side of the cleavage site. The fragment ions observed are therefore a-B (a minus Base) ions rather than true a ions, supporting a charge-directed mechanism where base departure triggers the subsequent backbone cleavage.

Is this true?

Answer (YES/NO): YES